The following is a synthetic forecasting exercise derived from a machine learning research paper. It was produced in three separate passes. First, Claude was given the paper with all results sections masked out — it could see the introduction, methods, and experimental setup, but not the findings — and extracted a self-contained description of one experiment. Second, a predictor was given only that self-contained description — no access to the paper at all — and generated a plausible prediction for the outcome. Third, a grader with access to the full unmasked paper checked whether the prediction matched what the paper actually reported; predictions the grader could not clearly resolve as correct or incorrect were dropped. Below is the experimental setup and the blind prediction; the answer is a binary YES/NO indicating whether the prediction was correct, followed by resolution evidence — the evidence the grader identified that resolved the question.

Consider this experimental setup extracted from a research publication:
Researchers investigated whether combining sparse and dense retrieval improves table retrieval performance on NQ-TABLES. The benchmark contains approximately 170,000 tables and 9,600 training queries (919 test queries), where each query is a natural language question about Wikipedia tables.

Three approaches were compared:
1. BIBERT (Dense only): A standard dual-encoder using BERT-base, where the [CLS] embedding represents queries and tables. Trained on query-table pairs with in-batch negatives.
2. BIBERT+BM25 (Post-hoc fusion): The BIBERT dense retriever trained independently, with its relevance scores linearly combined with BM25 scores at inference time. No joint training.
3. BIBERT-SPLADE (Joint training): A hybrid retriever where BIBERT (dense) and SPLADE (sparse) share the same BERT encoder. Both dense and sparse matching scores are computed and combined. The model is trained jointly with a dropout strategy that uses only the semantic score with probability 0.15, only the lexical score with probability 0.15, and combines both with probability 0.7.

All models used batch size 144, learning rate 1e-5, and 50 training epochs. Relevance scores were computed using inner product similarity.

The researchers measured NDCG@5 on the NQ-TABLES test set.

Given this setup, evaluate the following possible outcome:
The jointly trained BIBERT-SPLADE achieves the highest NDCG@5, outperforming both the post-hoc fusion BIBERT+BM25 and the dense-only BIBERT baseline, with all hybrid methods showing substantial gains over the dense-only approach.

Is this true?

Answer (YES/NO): NO